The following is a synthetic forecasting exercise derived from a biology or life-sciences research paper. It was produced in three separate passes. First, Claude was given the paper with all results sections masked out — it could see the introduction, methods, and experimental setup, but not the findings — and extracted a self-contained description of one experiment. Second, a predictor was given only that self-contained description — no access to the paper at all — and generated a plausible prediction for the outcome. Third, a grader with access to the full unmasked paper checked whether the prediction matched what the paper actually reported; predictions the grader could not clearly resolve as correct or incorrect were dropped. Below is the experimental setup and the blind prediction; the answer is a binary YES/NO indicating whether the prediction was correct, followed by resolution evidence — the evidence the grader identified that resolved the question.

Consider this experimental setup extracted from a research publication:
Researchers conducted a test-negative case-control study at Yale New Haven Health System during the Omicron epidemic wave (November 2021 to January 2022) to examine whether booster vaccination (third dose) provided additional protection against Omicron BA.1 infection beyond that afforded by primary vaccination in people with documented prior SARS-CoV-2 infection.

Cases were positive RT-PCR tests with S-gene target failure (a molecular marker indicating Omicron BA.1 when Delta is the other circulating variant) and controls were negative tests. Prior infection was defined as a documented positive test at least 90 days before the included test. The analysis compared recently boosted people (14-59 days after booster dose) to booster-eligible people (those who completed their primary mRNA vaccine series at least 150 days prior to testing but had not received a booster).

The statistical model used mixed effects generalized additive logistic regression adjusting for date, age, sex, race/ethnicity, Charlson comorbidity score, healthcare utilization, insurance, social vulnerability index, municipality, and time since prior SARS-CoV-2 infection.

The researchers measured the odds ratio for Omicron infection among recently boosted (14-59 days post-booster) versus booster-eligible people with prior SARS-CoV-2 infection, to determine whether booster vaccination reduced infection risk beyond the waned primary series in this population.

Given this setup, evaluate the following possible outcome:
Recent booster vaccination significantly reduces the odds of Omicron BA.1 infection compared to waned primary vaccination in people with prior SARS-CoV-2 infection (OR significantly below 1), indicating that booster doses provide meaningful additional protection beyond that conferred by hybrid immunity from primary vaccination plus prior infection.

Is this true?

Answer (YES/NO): NO